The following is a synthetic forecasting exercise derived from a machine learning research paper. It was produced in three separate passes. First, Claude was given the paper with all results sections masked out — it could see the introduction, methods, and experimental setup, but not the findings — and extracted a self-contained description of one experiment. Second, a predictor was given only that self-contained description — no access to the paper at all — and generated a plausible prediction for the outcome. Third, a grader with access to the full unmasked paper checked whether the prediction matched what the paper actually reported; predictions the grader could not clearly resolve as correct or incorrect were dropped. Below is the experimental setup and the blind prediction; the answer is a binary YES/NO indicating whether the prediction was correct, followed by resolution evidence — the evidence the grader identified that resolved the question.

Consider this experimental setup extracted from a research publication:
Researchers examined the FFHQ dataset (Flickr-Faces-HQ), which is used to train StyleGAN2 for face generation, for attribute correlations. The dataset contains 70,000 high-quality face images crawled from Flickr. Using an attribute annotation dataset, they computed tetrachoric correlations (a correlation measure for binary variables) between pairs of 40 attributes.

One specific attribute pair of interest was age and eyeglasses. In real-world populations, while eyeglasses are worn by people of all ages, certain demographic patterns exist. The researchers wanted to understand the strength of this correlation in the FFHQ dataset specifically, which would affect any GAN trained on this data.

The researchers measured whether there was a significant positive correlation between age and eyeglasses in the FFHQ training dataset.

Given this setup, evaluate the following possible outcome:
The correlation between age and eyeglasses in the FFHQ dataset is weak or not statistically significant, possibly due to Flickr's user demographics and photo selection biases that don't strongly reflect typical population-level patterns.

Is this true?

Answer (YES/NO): NO